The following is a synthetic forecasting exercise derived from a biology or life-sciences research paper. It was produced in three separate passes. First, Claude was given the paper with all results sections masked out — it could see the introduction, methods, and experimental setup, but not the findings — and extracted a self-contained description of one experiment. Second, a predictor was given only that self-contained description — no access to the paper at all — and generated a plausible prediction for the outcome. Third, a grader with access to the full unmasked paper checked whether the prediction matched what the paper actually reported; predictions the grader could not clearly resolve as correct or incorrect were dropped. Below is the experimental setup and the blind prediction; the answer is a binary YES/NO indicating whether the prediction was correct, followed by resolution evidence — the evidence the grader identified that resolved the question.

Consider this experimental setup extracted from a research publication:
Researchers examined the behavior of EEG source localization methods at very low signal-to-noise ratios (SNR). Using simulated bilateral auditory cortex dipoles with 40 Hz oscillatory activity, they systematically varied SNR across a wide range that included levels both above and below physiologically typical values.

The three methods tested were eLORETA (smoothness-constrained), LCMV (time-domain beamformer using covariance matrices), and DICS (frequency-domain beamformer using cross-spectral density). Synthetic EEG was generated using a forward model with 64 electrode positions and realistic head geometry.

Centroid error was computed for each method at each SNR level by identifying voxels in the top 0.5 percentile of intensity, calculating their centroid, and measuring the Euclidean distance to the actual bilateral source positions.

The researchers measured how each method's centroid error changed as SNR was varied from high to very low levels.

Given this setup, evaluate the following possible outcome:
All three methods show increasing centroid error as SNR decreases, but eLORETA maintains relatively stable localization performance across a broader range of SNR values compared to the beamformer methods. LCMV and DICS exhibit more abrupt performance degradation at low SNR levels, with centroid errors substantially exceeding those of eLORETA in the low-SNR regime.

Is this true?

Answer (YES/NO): NO